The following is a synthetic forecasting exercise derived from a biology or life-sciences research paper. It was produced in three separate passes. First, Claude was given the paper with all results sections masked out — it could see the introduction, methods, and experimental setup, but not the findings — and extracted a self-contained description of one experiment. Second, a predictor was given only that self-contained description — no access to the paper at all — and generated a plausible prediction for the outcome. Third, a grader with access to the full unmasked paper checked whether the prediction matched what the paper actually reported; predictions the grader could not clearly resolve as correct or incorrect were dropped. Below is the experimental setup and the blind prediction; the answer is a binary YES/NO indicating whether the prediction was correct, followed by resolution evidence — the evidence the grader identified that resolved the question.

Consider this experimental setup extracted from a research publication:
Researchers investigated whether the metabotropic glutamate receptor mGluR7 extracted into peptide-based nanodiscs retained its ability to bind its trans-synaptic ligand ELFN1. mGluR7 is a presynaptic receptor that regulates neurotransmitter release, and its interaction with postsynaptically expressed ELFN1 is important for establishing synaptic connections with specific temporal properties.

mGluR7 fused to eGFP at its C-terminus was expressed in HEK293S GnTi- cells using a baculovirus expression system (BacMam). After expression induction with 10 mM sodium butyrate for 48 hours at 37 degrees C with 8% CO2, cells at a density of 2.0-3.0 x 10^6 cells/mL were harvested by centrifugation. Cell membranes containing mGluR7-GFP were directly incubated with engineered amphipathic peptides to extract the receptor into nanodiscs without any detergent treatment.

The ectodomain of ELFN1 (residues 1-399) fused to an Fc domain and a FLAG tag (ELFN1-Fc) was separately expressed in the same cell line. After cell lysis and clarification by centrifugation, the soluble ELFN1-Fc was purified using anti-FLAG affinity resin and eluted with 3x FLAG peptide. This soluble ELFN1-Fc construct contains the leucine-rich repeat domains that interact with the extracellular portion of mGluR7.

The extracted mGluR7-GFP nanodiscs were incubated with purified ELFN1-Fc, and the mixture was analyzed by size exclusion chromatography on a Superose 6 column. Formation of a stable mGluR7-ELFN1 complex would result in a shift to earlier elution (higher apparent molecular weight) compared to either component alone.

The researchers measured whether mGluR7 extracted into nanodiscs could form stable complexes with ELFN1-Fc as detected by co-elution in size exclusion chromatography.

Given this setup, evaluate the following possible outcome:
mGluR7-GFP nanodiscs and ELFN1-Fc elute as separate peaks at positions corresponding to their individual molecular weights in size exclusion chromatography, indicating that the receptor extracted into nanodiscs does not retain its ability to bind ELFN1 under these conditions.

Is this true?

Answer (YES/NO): NO